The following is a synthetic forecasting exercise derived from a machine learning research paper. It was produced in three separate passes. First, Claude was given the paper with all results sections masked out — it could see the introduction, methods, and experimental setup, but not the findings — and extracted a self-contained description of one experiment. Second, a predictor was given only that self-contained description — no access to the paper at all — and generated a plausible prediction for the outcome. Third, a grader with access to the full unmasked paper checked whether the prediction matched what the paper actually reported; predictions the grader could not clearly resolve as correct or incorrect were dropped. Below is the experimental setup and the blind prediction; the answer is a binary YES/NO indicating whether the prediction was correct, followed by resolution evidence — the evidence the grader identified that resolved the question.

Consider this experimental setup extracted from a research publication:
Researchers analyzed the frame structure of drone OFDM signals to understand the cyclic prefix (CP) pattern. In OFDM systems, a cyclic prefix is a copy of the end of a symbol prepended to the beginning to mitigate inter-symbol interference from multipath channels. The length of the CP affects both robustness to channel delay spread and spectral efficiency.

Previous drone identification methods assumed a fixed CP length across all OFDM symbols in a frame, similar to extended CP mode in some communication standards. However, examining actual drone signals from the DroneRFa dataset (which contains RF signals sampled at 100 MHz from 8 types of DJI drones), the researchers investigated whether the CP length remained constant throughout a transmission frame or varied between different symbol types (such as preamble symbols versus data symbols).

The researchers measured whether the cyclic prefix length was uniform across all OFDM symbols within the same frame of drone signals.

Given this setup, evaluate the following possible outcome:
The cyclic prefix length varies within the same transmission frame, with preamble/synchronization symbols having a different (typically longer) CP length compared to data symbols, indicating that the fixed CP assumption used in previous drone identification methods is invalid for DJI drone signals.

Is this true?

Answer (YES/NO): NO